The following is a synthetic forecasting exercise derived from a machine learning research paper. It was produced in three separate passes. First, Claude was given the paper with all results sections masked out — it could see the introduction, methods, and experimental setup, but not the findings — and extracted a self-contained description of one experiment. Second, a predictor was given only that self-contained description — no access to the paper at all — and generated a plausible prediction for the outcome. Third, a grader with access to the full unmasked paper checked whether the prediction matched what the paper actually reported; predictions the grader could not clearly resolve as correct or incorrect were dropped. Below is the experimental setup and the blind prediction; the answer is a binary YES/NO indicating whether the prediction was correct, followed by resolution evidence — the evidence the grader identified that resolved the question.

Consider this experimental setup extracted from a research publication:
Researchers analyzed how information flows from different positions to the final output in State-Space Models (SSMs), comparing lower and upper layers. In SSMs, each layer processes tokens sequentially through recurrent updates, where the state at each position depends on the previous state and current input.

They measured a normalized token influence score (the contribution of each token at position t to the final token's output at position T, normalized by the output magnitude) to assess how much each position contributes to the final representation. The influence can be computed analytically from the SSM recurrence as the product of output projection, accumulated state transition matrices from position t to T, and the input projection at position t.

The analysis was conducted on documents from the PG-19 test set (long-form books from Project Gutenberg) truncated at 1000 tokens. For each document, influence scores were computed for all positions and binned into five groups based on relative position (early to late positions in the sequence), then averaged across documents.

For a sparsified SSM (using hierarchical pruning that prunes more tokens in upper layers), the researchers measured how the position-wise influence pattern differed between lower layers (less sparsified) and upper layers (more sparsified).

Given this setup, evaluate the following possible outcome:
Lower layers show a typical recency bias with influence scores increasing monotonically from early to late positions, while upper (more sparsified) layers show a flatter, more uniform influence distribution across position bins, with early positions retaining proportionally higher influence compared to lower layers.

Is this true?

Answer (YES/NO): YES